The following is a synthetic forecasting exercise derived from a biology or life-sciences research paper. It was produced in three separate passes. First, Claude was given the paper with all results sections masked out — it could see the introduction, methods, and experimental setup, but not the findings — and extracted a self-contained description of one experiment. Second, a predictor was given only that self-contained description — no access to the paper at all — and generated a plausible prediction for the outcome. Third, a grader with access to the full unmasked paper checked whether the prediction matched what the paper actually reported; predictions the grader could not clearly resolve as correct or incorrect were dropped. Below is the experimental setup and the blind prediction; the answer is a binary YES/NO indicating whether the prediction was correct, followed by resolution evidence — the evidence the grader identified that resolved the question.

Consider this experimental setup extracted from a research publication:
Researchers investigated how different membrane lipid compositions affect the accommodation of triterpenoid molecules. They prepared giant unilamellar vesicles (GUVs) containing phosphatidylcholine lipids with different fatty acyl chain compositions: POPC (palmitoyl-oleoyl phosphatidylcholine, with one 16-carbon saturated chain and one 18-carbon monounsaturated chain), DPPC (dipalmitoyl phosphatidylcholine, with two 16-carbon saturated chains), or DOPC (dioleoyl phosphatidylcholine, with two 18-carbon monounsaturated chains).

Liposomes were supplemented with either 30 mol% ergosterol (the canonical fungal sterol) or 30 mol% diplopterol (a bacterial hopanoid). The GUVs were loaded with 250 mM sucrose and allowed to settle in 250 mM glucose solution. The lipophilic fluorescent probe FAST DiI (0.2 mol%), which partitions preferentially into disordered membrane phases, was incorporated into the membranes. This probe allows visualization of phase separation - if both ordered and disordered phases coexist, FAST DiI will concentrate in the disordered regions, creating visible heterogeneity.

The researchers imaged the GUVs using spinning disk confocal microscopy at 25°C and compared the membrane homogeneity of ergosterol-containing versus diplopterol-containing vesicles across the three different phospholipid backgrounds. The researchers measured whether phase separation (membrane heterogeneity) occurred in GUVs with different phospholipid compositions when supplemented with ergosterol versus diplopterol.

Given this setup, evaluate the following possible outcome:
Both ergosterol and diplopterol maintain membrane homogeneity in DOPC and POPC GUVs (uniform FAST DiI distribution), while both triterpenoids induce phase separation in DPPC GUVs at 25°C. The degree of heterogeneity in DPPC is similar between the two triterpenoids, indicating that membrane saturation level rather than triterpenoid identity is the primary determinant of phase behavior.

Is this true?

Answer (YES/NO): NO